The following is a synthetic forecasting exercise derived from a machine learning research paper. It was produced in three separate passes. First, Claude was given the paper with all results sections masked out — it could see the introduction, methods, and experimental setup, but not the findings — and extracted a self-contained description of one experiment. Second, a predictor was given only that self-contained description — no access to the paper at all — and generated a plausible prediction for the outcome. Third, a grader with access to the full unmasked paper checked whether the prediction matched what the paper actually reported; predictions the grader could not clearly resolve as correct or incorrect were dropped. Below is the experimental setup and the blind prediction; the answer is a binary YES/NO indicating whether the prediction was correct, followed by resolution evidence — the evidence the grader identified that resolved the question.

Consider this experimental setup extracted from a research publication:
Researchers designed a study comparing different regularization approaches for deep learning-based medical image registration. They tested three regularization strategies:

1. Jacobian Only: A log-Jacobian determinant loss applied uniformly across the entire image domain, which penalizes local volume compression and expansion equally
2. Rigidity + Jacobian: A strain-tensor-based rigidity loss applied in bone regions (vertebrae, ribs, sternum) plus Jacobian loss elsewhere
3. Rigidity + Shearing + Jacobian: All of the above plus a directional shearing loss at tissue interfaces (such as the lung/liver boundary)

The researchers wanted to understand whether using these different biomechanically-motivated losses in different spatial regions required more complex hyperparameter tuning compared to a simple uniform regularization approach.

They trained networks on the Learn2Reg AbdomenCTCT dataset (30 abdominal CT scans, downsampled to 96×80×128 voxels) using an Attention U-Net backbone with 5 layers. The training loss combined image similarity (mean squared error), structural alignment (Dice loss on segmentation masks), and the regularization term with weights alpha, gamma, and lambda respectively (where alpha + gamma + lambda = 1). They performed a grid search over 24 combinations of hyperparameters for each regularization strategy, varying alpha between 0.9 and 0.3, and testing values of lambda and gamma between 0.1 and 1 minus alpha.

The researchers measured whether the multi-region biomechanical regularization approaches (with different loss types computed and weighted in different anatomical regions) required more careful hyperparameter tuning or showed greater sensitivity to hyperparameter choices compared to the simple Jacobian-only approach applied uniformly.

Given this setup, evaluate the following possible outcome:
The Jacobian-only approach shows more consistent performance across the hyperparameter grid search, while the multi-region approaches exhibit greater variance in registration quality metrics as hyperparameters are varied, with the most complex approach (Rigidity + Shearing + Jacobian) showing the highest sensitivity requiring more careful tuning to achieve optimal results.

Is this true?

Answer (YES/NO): NO